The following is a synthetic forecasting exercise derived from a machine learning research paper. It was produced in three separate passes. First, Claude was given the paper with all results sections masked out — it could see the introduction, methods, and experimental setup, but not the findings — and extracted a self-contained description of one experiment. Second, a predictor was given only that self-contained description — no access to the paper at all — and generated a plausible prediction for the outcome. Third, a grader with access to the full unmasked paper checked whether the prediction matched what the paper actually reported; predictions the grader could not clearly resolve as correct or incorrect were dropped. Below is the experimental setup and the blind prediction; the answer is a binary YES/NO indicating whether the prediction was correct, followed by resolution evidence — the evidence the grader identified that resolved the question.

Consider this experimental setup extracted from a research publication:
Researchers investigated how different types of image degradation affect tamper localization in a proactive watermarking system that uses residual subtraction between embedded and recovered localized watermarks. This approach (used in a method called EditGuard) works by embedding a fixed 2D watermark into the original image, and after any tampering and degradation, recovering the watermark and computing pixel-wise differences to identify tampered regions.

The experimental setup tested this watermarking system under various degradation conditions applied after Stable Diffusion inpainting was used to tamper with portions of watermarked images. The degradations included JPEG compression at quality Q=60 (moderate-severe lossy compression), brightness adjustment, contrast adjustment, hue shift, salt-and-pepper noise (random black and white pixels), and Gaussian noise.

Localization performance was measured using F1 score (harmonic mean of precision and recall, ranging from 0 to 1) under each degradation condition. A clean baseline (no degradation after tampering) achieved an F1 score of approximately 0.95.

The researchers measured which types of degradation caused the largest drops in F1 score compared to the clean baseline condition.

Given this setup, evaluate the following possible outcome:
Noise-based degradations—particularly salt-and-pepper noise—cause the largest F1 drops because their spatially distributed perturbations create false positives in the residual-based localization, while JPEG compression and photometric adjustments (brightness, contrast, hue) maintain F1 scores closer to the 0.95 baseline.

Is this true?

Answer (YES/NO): NO